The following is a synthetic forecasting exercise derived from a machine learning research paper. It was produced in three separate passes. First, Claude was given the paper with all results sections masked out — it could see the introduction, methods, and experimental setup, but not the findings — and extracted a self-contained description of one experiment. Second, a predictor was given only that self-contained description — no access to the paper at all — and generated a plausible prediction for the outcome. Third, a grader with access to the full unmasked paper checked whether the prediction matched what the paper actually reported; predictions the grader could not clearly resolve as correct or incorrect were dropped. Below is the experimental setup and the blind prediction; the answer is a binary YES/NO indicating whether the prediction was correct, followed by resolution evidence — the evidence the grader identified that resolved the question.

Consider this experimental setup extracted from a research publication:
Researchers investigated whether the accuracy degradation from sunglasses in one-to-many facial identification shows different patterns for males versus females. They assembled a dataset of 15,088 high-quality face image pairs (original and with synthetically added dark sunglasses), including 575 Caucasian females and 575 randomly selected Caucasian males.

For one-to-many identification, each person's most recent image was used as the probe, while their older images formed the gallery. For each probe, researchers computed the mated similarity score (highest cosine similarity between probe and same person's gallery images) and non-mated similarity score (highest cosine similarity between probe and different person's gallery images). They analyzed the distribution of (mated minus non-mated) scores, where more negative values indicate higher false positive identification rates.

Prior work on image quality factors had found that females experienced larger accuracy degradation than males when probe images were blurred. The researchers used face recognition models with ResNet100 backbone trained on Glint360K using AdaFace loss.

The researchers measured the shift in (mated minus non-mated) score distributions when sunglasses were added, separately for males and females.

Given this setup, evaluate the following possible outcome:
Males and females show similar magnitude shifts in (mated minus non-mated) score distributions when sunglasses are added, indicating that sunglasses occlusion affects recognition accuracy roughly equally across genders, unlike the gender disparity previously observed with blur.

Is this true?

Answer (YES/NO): YES